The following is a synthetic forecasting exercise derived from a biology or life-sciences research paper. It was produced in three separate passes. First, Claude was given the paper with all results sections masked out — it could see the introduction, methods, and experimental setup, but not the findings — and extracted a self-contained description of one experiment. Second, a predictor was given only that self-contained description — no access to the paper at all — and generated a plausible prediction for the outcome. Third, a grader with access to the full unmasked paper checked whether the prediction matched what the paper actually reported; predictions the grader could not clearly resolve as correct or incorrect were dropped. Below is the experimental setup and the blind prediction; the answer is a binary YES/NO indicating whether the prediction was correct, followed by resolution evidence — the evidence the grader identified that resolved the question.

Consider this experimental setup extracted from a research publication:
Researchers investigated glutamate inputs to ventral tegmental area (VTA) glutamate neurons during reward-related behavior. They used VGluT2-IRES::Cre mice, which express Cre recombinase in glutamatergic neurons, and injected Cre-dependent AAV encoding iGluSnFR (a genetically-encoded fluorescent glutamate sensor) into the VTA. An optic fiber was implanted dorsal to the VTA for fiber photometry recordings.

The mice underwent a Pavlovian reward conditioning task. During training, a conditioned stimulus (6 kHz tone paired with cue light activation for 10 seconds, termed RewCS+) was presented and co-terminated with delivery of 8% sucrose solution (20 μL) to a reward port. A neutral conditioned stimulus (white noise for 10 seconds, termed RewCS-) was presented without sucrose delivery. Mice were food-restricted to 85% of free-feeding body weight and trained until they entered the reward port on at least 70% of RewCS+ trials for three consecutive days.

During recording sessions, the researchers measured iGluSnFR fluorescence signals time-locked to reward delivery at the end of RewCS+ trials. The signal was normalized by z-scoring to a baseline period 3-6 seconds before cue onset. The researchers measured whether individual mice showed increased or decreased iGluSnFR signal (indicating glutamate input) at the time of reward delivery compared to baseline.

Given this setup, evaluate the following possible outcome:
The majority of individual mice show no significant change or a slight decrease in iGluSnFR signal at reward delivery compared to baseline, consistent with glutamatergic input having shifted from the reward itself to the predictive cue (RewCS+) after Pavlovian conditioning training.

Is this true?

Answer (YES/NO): NO